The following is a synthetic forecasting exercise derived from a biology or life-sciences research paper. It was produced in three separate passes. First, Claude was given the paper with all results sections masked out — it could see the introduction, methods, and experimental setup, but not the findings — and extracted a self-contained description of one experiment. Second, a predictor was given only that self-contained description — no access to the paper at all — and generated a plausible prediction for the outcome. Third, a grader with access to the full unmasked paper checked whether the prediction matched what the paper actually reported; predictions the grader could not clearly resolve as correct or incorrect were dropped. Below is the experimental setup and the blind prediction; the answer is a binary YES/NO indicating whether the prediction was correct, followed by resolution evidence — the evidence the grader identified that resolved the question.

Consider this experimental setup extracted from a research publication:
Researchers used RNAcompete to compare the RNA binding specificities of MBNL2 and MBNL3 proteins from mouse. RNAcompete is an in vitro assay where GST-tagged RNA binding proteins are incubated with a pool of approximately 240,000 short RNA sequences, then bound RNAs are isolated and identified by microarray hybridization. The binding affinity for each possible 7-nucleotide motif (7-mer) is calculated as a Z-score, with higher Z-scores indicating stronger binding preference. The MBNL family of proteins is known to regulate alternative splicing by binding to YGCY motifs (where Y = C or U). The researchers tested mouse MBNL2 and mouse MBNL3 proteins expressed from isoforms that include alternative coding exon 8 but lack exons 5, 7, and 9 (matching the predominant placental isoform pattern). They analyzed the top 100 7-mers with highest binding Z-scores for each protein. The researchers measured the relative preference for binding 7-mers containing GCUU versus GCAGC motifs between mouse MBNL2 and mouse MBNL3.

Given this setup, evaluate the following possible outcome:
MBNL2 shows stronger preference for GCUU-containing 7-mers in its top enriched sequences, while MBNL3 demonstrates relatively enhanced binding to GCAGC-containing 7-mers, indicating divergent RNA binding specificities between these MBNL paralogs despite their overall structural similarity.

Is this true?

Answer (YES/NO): YES